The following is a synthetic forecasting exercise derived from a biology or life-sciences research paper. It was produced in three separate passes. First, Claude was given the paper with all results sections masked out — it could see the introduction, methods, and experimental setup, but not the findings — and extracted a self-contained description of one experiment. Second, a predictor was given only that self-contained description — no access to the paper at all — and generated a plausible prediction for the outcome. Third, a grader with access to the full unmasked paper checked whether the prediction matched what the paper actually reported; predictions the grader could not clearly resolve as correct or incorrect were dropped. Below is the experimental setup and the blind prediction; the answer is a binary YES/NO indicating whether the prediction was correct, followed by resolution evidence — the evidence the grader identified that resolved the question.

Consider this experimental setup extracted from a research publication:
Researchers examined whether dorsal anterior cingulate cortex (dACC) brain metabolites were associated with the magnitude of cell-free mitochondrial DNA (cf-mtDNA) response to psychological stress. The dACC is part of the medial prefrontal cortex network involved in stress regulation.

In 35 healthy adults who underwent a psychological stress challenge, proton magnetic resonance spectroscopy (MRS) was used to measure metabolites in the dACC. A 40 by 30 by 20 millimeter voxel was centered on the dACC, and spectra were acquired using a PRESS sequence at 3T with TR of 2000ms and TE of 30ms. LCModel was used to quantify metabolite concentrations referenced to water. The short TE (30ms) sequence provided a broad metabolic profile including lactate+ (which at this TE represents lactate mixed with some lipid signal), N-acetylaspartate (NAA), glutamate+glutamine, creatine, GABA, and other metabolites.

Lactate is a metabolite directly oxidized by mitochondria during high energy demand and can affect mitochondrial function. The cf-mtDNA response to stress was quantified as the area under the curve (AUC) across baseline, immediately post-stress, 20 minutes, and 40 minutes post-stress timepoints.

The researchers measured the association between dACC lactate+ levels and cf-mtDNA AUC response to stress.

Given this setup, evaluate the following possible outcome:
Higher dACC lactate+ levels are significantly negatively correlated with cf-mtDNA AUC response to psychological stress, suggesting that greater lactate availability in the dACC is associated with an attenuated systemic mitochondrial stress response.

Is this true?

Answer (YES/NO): NO